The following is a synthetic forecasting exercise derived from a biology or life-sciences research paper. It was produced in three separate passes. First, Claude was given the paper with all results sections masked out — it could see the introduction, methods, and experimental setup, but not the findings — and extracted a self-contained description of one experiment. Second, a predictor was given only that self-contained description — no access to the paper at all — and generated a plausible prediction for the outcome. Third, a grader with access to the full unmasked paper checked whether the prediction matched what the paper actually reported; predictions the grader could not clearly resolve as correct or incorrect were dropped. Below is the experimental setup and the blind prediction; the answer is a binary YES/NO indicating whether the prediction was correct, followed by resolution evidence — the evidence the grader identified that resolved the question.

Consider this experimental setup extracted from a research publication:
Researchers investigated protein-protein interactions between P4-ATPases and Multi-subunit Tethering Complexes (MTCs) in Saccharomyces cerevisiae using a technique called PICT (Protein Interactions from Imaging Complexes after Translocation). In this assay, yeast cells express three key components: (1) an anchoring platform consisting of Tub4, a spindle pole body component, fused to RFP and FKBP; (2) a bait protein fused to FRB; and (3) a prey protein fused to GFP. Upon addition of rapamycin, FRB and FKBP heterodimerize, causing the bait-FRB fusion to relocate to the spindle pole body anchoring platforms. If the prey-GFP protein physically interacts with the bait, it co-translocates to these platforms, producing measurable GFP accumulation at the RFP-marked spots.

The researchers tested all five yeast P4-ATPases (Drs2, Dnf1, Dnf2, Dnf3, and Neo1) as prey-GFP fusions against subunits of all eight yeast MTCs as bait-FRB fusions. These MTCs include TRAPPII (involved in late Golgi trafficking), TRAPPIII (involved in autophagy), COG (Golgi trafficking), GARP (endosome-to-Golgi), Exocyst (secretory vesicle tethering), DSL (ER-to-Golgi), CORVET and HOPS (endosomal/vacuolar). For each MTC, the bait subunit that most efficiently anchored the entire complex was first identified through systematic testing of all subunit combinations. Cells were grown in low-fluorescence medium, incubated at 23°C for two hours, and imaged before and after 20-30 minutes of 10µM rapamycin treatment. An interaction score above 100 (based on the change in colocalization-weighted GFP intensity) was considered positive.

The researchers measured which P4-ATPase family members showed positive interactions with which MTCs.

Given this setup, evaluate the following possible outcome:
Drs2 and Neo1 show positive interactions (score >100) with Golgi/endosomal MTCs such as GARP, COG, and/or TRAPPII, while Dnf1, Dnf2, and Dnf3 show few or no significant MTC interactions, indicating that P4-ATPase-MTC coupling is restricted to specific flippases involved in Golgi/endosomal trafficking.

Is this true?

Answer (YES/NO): NO